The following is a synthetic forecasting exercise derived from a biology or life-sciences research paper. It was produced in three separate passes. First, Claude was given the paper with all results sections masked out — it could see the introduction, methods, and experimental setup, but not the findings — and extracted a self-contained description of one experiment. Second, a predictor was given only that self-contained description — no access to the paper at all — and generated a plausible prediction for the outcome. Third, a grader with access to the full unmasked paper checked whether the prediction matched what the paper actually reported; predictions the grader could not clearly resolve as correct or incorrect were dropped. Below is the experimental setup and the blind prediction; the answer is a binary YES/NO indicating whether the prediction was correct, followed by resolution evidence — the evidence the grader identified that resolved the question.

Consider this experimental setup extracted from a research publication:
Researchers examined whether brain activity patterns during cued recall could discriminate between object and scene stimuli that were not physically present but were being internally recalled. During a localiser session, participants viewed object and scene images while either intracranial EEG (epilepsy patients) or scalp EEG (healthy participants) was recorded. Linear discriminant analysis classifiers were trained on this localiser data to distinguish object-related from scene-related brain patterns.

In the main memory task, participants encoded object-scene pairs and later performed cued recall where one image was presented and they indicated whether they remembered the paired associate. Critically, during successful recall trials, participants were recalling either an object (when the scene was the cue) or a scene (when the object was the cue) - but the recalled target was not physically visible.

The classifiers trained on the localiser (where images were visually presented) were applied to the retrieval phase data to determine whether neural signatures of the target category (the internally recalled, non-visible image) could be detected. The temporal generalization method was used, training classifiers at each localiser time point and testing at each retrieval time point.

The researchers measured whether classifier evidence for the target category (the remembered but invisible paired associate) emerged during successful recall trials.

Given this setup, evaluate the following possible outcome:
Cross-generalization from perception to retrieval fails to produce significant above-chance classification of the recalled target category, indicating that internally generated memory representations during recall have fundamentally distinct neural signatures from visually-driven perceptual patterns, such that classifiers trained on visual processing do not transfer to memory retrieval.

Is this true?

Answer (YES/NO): NO